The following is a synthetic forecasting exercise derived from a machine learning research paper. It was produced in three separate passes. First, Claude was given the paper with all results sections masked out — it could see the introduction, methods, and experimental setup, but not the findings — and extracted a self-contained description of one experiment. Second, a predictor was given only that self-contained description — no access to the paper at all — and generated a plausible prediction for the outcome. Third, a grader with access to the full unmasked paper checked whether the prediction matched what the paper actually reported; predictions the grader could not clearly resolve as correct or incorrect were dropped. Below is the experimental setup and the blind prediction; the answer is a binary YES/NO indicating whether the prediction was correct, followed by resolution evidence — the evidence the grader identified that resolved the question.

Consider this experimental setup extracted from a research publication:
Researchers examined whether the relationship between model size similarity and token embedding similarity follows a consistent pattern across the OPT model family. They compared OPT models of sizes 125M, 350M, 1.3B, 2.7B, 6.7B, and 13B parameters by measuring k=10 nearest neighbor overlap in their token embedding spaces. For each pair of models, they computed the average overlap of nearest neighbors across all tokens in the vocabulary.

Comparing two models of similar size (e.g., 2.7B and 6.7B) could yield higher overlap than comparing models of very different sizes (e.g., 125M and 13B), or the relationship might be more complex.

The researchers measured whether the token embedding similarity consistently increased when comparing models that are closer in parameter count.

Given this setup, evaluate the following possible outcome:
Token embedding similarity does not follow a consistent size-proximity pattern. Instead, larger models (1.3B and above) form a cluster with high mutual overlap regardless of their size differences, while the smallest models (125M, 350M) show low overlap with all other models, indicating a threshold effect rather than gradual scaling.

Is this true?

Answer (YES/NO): NO